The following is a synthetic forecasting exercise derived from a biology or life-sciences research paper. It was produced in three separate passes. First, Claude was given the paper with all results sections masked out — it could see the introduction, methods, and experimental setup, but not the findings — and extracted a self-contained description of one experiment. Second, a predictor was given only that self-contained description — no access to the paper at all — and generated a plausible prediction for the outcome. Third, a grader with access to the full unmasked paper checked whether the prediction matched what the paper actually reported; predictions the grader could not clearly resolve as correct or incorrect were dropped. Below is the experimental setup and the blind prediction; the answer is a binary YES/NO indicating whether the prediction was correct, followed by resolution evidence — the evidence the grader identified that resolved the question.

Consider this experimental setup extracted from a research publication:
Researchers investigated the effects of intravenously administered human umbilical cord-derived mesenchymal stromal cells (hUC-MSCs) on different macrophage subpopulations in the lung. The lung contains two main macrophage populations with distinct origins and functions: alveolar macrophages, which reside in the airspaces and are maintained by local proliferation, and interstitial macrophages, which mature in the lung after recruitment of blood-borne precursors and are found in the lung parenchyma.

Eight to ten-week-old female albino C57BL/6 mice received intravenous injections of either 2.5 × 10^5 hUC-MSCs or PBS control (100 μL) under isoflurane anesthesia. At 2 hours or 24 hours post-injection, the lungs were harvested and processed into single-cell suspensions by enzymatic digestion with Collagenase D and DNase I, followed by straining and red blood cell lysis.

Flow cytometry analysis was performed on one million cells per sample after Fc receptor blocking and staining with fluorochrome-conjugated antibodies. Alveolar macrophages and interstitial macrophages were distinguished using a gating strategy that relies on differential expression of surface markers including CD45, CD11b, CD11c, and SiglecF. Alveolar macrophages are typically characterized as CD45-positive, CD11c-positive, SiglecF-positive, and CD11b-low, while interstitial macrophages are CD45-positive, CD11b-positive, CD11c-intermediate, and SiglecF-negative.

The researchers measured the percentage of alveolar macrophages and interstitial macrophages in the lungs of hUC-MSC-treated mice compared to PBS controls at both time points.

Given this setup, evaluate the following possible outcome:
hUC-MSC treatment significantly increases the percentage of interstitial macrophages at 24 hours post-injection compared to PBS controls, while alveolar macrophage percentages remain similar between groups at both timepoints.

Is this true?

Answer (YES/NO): YES